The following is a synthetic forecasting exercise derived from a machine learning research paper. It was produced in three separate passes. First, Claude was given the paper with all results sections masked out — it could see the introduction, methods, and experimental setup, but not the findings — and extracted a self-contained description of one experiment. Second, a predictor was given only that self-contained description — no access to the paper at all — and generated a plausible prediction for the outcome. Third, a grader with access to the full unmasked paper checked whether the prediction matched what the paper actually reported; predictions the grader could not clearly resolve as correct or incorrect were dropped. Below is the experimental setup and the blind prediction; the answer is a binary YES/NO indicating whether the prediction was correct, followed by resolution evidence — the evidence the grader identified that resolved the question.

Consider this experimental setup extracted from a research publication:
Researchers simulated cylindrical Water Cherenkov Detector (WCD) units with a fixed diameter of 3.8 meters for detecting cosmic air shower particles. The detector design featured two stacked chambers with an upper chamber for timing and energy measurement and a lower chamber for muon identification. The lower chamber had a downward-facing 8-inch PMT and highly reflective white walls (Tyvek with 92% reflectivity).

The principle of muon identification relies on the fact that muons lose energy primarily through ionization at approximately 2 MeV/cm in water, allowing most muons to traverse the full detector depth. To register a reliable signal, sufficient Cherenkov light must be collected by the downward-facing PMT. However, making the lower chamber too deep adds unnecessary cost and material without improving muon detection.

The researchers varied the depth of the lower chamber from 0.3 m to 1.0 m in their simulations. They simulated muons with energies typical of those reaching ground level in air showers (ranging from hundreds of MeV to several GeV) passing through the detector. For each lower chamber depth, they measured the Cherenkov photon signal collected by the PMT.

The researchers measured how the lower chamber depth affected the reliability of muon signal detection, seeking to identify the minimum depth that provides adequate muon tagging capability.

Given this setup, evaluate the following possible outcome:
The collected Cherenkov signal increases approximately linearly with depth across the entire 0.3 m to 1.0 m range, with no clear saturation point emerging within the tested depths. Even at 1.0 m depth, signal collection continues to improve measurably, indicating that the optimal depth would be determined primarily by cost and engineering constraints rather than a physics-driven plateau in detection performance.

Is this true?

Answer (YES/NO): NO